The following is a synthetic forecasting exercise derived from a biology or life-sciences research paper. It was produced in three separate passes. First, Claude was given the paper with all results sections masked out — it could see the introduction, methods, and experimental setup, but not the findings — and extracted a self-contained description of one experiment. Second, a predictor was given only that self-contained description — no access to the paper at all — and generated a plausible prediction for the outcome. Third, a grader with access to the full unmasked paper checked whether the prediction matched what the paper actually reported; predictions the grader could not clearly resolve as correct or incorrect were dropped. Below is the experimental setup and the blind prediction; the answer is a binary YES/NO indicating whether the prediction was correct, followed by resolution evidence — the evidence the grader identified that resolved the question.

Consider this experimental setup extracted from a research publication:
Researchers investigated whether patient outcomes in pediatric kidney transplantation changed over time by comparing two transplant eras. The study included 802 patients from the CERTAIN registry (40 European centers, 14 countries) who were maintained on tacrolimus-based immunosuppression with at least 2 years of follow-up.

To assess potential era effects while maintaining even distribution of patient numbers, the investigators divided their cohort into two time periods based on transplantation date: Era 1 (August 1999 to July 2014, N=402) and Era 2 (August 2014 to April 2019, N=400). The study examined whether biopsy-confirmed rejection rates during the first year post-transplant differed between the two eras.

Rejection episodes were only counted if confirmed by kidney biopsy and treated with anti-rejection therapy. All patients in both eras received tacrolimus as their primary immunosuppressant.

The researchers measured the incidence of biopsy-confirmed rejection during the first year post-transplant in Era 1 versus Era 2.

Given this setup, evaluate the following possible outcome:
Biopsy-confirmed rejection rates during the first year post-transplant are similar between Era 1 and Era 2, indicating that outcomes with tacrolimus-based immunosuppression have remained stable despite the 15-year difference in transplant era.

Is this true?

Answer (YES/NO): YES